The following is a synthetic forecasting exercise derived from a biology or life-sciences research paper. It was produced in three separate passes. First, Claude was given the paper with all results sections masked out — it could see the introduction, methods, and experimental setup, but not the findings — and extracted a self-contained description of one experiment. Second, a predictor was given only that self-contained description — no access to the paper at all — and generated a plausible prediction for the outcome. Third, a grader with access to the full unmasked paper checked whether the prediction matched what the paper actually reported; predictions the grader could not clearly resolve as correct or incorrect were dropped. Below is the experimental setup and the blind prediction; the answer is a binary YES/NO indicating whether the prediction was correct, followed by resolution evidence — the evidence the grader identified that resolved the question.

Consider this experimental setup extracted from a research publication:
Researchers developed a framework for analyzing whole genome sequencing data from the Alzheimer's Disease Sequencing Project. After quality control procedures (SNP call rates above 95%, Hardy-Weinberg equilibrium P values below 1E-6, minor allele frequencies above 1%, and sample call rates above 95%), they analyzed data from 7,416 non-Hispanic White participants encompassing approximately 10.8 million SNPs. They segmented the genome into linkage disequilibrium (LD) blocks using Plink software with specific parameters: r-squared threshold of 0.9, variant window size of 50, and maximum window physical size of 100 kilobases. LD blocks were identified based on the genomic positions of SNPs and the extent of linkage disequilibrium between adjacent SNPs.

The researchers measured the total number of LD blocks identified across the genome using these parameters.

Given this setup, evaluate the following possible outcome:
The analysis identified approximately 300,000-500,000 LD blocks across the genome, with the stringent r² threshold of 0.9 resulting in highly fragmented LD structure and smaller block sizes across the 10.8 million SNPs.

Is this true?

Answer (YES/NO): NO